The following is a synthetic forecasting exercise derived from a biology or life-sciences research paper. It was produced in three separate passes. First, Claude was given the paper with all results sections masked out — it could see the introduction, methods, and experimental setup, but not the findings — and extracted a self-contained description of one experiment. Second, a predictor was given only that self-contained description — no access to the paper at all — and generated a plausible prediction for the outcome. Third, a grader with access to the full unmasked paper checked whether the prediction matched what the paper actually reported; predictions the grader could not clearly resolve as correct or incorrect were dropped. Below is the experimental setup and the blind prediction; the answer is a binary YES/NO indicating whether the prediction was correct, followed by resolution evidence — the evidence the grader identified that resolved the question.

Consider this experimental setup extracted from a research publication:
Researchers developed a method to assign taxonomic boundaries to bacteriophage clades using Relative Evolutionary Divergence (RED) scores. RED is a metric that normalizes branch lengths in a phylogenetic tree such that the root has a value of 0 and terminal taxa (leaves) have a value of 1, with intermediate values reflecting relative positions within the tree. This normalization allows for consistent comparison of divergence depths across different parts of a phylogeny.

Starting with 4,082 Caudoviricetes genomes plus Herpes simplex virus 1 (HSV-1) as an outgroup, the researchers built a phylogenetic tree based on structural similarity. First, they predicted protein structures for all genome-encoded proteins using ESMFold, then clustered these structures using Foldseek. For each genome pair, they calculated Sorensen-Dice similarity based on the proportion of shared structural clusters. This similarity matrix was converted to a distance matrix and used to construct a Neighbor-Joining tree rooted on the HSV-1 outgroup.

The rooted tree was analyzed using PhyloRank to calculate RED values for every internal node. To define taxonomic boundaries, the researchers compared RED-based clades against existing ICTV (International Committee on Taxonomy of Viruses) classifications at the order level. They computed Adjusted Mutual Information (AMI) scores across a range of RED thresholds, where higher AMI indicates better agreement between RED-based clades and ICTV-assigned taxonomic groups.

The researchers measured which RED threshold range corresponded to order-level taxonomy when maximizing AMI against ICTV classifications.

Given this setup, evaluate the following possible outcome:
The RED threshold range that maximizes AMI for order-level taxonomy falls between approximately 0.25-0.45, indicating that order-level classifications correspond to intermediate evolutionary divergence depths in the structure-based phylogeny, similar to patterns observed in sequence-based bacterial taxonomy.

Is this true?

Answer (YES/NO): NO